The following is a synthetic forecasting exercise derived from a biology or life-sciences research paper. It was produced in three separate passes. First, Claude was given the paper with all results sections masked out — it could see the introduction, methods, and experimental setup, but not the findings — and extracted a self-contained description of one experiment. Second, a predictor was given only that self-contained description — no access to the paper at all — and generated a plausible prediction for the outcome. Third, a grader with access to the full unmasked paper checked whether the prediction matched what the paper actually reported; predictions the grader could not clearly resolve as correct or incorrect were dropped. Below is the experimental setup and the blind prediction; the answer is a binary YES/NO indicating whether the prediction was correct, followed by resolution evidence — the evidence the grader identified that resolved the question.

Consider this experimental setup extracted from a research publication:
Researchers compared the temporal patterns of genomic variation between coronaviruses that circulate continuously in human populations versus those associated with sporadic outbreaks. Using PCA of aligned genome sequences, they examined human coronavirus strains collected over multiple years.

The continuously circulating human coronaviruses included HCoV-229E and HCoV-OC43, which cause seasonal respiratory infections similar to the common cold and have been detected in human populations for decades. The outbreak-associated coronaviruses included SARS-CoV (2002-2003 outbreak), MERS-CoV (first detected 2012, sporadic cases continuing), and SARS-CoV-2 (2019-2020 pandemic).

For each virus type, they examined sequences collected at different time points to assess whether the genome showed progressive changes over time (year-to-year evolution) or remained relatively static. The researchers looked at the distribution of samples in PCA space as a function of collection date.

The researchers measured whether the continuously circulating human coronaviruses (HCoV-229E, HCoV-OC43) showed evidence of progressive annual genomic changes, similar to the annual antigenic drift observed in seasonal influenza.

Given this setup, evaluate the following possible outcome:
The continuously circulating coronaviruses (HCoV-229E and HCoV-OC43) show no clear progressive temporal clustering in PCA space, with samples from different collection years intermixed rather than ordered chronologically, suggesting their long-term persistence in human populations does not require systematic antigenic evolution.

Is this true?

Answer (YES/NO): NO